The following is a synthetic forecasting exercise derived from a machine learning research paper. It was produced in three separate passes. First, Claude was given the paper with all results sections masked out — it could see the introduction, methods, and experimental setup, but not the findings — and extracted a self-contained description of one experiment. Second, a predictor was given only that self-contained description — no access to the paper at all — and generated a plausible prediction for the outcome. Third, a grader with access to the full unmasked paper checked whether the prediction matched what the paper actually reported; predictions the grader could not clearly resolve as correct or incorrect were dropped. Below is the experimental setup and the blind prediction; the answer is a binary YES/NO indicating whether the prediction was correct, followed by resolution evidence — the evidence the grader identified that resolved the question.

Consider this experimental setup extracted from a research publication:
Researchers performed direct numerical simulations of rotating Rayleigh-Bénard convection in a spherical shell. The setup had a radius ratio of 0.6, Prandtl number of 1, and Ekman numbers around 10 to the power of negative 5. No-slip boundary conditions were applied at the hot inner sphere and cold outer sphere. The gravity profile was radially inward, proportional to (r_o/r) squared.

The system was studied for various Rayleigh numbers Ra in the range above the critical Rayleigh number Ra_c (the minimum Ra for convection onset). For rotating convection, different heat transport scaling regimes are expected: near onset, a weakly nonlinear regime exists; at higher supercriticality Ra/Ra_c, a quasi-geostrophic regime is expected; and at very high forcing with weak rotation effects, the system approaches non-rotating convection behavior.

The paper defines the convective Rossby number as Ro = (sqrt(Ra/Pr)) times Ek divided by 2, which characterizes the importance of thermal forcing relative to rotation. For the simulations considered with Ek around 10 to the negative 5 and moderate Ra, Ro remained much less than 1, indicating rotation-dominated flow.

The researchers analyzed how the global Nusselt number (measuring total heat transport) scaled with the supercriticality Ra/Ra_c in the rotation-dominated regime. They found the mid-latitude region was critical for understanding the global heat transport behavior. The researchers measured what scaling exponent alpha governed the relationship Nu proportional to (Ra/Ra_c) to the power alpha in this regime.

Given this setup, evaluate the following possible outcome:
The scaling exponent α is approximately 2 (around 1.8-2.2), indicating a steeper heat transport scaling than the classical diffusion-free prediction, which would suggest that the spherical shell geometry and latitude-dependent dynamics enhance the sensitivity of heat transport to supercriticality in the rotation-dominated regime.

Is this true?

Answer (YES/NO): NO